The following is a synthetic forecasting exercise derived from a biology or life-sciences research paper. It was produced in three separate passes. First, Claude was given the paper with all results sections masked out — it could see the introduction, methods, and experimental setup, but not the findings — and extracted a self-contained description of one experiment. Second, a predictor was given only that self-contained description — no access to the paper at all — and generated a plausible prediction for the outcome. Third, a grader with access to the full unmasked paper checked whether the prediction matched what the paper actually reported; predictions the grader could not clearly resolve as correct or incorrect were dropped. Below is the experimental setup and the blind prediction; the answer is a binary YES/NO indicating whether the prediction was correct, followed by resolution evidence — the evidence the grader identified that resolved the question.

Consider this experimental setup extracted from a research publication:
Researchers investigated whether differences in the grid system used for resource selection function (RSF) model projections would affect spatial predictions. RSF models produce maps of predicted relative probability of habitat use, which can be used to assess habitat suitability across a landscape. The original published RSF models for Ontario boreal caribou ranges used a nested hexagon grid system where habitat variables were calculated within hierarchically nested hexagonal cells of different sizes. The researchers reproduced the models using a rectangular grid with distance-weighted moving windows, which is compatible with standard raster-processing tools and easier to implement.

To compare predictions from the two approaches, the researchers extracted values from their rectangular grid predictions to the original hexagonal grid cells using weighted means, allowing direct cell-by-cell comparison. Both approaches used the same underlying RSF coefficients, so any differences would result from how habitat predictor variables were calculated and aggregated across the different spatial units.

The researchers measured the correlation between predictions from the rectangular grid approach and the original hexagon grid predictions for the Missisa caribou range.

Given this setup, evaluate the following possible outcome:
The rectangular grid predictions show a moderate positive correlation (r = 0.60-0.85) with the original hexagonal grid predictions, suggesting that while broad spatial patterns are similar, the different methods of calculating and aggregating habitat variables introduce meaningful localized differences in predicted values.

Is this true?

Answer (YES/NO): NO